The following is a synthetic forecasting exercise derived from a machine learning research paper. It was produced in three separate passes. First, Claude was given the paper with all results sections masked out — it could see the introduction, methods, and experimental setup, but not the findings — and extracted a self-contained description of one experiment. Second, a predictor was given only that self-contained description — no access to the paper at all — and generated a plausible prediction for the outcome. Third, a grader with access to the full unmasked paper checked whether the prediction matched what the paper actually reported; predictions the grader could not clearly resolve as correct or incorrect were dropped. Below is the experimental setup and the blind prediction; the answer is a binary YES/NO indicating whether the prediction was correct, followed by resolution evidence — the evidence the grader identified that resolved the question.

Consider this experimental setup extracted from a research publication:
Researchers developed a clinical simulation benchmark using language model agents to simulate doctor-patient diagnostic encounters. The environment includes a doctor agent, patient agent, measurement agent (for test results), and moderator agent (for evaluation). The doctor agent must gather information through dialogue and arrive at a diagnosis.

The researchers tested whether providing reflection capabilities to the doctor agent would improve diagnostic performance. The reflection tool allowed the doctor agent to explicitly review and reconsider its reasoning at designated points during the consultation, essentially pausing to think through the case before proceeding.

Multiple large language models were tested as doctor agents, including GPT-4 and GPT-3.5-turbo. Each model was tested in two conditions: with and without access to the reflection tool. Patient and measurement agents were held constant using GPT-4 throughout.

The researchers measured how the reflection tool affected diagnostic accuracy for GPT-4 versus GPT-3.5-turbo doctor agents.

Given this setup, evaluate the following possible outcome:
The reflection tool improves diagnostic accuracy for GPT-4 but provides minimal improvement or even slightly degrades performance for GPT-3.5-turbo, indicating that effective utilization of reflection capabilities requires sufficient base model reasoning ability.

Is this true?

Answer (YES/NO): YES